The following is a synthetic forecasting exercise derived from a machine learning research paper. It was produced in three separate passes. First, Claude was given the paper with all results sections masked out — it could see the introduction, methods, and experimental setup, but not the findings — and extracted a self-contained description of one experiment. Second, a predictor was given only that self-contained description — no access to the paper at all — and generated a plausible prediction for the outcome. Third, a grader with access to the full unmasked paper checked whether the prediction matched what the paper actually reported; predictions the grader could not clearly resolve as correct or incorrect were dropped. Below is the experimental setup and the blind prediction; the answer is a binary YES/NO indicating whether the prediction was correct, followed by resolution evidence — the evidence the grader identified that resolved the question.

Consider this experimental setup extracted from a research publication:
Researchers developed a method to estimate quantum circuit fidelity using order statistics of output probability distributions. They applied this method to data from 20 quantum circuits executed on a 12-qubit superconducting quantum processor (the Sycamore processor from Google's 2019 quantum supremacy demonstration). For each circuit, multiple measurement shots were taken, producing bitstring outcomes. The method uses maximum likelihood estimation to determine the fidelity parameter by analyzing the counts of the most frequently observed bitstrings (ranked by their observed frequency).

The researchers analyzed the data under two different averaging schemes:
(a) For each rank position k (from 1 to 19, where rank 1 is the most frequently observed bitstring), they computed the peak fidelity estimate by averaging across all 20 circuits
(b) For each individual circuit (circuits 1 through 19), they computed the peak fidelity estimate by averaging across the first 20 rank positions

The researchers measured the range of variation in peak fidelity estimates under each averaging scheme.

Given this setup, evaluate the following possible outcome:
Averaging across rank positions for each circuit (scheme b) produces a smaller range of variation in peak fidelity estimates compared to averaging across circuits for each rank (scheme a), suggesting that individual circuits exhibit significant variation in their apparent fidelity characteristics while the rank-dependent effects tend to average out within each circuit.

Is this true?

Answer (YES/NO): NO